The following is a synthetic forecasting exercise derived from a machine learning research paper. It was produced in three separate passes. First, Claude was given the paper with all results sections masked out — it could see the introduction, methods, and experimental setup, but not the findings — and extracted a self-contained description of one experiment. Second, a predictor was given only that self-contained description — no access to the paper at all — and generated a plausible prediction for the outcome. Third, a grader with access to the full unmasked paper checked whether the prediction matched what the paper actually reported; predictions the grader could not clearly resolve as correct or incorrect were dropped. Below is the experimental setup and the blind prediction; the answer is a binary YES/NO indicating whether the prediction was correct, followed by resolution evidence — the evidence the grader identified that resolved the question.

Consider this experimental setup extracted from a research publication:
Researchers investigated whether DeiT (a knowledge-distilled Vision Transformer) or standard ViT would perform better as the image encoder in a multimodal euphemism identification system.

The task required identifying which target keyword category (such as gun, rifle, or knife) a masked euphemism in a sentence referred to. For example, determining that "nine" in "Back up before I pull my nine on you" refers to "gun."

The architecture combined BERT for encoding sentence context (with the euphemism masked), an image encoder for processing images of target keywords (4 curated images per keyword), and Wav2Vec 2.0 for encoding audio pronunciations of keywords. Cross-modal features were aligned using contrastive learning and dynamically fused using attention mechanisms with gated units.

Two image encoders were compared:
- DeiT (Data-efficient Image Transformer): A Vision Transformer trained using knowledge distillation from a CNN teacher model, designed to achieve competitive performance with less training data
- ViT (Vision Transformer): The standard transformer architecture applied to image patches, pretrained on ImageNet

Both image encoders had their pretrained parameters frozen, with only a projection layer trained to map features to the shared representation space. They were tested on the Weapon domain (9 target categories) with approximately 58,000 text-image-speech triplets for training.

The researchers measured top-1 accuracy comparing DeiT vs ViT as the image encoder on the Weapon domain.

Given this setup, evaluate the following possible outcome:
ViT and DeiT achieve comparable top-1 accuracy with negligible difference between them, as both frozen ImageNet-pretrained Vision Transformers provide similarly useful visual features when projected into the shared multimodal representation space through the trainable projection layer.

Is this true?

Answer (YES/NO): NO